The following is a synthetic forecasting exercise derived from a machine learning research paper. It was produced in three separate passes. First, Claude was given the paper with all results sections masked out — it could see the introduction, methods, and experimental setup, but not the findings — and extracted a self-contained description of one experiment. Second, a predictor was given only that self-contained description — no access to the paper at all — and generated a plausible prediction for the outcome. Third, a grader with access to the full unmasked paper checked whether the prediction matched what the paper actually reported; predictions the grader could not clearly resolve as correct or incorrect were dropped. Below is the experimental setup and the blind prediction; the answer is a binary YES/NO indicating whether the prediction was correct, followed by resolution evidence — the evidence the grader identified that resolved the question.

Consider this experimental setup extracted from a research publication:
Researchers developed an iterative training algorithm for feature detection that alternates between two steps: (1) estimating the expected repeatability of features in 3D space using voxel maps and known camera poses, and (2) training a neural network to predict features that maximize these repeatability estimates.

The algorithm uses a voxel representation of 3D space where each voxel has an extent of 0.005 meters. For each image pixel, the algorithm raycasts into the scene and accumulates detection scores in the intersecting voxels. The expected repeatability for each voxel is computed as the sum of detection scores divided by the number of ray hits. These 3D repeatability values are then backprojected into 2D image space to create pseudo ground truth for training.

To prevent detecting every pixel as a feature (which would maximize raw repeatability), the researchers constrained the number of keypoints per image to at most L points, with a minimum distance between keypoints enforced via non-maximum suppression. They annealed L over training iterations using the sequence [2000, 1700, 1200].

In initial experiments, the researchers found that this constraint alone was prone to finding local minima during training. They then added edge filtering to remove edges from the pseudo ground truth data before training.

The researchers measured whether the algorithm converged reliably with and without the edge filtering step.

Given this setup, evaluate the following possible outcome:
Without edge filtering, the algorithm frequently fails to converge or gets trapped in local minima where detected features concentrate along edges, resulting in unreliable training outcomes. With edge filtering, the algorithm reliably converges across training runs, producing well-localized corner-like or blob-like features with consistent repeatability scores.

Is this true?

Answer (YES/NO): YES